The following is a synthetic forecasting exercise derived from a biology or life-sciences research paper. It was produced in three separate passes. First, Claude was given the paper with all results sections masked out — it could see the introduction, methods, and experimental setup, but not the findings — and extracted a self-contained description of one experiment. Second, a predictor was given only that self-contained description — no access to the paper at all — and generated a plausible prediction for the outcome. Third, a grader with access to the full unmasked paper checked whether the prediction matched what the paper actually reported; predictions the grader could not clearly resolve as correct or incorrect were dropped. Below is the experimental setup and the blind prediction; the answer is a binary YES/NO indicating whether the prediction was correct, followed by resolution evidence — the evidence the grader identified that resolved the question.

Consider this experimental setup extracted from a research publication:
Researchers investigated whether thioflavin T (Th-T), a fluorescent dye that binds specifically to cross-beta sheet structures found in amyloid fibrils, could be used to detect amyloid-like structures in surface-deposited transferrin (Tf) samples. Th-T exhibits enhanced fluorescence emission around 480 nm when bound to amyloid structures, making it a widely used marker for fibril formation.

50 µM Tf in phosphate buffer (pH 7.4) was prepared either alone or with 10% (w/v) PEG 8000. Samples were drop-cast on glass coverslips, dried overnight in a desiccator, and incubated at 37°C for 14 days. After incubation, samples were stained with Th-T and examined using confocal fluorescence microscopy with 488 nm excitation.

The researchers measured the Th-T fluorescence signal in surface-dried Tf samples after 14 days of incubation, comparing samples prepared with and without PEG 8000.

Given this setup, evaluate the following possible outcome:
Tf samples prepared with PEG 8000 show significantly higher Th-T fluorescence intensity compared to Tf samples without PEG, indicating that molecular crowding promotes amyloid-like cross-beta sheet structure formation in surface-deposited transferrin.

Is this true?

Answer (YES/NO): NO